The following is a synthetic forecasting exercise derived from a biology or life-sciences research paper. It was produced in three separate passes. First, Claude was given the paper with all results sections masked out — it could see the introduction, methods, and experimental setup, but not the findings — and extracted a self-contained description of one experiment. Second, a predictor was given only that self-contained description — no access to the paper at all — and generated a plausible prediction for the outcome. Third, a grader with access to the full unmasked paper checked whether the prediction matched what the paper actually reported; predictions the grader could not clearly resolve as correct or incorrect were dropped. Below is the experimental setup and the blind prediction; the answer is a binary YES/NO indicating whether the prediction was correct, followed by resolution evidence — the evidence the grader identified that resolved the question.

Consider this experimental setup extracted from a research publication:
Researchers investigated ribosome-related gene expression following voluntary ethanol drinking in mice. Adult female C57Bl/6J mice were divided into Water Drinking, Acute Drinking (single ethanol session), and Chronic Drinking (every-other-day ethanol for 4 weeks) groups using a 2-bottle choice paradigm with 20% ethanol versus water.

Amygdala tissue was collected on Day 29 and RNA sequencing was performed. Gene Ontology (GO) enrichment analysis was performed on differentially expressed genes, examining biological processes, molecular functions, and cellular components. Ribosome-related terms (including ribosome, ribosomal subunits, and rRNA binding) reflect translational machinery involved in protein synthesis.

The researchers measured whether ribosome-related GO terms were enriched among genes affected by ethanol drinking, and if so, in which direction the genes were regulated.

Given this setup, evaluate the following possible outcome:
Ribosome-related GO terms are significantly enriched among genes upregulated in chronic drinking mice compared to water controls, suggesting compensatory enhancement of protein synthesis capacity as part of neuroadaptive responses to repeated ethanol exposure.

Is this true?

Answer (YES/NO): YES